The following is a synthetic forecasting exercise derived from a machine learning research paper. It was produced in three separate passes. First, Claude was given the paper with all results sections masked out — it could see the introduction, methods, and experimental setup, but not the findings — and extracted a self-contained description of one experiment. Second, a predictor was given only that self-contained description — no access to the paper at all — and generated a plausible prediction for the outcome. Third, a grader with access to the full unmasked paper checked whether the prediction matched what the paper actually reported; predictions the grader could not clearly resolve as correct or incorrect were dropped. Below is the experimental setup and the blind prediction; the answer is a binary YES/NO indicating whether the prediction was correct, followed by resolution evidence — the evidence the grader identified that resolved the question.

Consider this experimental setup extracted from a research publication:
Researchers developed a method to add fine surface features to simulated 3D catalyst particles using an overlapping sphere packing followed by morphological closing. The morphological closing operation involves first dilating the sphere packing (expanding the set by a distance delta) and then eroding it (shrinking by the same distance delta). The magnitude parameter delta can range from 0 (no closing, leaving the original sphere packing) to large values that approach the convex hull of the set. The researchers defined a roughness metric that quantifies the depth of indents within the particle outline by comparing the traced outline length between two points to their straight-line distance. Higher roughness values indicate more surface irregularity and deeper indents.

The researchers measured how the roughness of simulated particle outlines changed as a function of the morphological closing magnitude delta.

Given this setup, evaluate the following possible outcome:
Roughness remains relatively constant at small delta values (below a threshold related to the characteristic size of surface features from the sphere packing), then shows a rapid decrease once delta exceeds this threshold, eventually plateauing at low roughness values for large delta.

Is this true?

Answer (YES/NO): NO